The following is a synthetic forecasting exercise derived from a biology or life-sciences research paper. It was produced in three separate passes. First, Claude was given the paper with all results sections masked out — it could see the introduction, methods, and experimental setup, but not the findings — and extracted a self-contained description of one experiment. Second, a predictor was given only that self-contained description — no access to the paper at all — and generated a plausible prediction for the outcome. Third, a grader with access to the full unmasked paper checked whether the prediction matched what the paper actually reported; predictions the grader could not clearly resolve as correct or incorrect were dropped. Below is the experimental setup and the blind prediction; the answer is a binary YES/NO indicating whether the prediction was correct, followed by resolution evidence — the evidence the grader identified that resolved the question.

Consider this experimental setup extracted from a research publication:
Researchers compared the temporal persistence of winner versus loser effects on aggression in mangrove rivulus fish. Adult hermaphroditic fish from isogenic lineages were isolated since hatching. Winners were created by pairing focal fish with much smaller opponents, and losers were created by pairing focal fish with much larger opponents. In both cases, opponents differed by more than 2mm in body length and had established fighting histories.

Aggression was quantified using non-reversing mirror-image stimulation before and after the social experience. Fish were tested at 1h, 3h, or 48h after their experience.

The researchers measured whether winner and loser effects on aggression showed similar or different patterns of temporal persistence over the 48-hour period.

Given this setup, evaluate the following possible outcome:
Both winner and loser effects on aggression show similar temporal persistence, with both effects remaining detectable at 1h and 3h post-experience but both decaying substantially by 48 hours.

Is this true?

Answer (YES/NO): NO